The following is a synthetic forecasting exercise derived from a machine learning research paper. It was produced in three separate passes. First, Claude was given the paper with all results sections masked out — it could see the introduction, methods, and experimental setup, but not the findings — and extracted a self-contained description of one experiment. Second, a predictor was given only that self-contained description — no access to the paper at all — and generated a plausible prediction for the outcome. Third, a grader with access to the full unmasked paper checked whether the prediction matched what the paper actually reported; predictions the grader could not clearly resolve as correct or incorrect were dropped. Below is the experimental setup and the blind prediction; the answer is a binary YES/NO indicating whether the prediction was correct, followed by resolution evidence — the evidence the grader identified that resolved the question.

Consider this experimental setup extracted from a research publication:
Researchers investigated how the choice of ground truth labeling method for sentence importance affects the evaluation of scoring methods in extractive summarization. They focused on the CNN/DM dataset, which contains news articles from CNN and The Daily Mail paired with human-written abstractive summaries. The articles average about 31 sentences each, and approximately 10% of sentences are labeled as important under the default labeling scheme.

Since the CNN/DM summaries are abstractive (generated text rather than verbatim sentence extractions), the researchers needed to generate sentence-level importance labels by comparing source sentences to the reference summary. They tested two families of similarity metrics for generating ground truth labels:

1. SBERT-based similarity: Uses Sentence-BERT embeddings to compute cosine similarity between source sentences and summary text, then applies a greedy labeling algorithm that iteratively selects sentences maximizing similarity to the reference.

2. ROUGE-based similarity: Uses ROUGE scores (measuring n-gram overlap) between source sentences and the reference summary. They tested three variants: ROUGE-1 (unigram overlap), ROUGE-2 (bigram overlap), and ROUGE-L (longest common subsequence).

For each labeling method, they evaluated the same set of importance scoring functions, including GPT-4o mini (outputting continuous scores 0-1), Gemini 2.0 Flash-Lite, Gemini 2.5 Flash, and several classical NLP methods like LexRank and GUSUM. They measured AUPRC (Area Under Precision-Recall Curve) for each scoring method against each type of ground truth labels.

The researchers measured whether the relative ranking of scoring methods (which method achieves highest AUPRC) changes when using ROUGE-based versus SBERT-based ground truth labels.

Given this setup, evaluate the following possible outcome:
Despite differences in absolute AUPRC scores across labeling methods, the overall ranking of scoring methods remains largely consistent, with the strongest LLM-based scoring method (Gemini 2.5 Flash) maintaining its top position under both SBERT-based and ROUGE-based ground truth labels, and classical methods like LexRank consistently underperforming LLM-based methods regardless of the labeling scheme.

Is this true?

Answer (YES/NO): NO